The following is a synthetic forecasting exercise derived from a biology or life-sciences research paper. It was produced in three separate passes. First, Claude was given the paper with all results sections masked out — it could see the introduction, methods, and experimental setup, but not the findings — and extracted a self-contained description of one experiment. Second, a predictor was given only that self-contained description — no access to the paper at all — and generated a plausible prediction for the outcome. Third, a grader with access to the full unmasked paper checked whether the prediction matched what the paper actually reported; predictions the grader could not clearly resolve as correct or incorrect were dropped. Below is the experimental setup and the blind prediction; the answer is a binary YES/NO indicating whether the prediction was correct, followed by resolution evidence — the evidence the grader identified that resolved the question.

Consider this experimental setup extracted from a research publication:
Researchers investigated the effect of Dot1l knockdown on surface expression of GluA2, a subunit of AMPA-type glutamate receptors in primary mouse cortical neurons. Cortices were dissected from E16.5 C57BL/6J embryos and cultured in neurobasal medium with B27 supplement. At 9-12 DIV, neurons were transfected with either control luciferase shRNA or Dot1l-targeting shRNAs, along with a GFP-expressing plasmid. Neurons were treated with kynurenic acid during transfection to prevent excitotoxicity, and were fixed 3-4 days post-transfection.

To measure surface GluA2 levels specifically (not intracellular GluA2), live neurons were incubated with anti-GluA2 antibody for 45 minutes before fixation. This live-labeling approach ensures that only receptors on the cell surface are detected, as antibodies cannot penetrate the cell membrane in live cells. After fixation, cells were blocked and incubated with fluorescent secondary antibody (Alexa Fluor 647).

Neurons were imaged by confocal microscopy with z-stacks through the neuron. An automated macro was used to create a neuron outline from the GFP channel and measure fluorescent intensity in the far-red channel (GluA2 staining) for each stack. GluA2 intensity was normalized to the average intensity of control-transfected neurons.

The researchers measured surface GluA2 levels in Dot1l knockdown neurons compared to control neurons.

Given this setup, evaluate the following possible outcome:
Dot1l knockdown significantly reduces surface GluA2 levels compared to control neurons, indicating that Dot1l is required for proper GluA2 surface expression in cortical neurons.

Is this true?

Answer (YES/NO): YES